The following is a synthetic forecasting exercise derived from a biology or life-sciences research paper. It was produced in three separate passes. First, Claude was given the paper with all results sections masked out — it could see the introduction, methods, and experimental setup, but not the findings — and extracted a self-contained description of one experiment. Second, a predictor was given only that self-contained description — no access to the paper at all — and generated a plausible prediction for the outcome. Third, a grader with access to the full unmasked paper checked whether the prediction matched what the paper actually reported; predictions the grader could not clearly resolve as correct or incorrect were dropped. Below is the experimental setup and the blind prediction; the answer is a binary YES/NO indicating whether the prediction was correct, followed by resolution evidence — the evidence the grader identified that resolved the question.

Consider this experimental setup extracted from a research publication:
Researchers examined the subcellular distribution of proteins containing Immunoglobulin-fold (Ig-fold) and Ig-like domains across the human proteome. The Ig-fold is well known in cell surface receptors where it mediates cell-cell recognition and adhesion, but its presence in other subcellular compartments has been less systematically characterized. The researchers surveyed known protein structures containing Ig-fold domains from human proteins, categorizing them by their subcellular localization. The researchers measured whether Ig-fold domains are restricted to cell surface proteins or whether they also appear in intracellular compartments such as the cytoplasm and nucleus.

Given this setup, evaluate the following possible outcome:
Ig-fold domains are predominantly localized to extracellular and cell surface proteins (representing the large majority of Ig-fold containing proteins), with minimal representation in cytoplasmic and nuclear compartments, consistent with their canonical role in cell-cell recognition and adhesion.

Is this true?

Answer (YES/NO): NO